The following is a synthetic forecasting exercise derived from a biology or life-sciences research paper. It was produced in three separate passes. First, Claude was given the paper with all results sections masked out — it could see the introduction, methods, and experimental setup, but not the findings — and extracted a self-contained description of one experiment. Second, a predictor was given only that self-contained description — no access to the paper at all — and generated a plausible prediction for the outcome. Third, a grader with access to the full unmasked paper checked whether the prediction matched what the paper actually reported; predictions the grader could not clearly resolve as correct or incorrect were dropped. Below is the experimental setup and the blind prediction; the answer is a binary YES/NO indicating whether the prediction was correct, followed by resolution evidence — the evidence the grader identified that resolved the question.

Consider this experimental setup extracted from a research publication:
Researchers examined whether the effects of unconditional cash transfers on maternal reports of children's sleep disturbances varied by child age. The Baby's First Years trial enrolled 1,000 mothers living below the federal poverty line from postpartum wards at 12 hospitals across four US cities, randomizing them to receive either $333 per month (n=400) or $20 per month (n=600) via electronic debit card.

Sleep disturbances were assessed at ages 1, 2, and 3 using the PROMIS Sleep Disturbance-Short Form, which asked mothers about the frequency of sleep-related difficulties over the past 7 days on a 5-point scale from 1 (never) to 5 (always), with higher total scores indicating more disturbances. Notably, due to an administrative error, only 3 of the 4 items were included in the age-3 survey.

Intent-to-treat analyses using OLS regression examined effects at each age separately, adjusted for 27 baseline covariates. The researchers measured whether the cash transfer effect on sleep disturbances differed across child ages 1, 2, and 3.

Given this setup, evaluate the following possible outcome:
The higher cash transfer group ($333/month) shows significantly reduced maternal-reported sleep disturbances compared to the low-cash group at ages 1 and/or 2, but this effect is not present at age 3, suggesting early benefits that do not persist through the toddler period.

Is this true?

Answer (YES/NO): NO